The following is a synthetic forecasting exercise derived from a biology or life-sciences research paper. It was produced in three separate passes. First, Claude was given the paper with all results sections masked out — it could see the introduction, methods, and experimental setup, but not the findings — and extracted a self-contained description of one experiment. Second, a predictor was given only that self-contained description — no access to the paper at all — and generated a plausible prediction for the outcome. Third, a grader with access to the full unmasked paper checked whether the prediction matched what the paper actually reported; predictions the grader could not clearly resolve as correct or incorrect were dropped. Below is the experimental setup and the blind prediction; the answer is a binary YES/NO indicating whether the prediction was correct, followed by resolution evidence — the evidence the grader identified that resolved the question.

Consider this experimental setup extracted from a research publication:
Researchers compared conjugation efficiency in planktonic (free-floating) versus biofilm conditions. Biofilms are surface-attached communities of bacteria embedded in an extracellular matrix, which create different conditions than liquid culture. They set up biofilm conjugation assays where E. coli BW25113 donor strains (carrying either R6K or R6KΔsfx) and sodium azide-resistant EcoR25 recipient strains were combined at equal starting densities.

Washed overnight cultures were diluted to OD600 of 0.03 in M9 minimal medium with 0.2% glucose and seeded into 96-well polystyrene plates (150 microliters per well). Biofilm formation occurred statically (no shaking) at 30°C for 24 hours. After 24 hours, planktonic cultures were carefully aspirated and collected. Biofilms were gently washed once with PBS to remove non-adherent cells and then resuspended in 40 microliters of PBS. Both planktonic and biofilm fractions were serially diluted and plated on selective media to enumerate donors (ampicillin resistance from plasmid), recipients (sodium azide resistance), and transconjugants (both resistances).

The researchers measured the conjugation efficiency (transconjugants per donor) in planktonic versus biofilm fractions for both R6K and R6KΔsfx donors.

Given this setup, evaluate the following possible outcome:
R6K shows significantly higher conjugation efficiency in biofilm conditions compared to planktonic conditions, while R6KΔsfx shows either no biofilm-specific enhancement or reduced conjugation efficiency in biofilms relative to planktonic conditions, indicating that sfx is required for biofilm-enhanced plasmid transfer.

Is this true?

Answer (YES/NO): NO